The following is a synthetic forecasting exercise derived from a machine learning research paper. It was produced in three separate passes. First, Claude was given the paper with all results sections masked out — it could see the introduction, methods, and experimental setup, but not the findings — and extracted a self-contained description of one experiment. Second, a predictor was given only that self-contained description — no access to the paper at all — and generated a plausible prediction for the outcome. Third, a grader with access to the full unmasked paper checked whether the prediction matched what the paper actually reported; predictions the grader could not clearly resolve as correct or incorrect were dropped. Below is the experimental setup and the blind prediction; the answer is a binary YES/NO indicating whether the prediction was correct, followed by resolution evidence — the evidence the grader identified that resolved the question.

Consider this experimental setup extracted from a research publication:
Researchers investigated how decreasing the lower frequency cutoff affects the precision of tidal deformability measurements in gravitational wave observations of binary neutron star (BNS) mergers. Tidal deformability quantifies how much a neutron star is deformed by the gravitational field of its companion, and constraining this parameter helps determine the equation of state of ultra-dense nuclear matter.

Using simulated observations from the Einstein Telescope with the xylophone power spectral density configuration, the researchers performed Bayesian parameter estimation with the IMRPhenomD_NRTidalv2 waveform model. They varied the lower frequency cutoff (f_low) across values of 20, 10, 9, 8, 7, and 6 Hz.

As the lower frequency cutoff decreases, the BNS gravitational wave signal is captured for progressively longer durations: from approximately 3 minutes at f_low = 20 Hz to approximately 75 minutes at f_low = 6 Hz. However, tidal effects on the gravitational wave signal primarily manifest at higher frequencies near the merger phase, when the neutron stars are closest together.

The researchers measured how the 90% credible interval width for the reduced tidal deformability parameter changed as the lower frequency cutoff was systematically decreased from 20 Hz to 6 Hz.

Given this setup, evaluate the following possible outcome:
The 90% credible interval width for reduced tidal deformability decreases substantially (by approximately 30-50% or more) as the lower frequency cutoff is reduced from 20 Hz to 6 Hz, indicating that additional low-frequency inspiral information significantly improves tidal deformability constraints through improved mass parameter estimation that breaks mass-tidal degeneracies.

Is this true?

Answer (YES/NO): NO